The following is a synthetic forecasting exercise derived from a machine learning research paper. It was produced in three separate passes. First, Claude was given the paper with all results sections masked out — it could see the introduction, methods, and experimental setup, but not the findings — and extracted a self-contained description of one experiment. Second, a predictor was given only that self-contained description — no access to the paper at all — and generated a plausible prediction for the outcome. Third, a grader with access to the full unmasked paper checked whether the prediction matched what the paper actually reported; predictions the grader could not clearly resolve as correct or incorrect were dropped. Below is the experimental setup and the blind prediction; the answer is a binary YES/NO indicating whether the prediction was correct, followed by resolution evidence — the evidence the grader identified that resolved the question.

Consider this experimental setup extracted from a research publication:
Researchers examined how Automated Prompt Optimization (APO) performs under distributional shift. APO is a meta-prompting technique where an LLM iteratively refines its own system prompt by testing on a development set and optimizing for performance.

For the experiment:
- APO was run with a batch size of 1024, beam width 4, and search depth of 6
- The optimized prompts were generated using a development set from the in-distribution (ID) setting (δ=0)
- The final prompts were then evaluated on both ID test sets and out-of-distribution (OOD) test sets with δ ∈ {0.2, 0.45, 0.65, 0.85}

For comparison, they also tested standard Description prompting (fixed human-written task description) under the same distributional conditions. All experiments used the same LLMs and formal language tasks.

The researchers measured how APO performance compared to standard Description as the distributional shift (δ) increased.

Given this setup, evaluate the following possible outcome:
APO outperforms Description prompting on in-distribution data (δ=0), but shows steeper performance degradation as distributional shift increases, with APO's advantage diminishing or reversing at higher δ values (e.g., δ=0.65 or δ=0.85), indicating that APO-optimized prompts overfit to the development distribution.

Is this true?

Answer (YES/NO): NO